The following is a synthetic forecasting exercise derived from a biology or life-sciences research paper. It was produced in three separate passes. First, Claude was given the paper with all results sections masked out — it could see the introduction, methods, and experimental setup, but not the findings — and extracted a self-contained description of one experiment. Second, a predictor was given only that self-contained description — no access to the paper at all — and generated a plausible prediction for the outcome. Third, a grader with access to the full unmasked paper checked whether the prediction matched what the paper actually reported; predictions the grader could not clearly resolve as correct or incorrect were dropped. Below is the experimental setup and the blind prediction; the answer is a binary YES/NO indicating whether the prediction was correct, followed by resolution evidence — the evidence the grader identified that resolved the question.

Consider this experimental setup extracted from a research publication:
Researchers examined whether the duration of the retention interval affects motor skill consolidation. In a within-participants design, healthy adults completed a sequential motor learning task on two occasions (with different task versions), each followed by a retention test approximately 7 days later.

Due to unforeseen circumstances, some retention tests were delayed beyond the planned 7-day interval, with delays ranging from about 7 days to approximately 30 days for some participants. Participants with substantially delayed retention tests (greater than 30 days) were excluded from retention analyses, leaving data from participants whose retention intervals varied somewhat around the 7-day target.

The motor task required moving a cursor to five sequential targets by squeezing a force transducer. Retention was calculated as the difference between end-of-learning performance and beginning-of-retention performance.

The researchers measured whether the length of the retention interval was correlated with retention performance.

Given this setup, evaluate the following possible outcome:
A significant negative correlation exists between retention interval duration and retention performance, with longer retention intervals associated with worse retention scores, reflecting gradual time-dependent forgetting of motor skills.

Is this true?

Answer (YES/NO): NO